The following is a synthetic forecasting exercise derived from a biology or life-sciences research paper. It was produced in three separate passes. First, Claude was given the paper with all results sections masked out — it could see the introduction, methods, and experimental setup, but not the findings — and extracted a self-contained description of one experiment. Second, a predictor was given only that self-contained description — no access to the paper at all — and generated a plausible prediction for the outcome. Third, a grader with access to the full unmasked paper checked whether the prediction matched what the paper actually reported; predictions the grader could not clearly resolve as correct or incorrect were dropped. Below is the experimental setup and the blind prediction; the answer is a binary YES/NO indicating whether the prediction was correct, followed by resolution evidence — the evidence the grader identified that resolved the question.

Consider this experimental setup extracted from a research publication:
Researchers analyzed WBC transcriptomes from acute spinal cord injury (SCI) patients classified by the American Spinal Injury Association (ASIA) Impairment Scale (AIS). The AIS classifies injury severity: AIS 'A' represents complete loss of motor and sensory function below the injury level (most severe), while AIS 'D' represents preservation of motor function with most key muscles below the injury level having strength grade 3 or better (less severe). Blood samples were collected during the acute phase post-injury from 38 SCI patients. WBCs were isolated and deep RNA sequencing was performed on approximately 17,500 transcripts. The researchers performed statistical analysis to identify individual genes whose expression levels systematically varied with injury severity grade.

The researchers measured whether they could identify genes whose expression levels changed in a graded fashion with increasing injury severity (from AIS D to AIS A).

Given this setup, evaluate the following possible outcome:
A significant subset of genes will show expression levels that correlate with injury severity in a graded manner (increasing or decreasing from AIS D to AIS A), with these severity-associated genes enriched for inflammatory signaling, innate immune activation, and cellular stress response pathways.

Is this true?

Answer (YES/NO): NO